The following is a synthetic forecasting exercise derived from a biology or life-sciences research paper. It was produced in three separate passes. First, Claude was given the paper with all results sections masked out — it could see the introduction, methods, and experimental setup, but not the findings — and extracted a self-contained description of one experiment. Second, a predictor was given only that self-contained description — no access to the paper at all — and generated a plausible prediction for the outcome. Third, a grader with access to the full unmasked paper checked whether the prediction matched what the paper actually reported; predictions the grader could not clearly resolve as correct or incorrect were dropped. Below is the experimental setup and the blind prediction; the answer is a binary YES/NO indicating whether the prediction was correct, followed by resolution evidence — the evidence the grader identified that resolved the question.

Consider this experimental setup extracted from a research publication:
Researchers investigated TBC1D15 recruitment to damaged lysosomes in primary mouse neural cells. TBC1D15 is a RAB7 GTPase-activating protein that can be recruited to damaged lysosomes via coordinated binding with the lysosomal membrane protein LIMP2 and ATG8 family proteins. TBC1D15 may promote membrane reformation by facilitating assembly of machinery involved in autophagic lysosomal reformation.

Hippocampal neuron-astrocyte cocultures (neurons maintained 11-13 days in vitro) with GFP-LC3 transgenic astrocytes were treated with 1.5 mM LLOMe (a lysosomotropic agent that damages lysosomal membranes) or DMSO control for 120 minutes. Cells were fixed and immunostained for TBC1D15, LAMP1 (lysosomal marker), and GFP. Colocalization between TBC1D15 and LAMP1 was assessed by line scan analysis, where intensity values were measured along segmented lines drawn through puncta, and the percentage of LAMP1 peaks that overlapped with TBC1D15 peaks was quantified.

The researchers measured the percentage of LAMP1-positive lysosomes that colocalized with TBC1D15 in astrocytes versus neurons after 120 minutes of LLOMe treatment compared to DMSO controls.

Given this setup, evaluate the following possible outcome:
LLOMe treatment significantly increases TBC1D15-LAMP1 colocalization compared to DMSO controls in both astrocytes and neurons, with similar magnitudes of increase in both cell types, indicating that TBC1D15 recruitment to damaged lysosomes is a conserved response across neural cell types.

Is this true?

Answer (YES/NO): NO